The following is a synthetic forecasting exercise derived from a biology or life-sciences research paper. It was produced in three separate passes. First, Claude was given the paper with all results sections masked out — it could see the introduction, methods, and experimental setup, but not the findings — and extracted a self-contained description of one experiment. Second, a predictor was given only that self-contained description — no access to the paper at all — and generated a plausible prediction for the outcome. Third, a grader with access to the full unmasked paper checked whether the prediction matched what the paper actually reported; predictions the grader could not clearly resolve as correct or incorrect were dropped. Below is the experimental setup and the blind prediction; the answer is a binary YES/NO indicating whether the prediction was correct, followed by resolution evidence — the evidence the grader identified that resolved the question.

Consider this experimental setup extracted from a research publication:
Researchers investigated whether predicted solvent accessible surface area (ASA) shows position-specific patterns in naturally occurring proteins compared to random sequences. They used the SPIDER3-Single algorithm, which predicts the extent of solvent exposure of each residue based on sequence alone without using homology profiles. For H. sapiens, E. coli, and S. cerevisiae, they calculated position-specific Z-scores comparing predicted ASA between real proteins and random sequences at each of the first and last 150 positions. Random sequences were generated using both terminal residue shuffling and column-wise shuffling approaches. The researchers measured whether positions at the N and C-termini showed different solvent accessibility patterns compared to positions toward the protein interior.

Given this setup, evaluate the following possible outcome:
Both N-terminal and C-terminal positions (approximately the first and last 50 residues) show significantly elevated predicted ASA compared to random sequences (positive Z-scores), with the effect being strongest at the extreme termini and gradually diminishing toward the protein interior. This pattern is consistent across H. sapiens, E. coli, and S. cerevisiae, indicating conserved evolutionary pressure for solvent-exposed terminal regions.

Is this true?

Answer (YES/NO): NO